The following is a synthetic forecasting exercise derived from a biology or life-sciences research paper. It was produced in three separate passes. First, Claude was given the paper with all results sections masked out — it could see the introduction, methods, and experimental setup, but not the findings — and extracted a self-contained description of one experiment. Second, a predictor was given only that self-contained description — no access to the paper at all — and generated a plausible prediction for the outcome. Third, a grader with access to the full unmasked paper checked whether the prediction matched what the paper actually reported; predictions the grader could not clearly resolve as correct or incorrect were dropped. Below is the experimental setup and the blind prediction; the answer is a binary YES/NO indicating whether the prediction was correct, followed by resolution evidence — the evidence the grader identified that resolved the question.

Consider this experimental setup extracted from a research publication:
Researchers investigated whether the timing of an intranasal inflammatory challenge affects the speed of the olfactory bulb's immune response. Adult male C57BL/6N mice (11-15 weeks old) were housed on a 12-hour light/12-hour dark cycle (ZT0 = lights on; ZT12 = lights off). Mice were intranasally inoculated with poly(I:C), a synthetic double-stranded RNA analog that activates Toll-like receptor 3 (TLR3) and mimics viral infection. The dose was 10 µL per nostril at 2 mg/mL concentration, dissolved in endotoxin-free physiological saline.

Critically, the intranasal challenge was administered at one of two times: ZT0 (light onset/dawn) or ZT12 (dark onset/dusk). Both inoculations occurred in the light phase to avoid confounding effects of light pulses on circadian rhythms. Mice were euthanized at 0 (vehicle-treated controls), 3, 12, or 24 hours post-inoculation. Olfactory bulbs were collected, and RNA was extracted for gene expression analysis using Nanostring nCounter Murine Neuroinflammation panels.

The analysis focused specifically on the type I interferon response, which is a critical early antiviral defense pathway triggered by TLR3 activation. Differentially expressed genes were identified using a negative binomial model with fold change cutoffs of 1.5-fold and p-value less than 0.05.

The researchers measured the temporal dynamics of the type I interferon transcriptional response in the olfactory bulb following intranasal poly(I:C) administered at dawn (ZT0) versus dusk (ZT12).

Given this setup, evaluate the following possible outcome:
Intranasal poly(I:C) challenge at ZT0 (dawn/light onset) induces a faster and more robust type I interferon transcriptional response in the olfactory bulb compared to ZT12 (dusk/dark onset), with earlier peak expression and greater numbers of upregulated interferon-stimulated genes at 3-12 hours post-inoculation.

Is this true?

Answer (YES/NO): NO